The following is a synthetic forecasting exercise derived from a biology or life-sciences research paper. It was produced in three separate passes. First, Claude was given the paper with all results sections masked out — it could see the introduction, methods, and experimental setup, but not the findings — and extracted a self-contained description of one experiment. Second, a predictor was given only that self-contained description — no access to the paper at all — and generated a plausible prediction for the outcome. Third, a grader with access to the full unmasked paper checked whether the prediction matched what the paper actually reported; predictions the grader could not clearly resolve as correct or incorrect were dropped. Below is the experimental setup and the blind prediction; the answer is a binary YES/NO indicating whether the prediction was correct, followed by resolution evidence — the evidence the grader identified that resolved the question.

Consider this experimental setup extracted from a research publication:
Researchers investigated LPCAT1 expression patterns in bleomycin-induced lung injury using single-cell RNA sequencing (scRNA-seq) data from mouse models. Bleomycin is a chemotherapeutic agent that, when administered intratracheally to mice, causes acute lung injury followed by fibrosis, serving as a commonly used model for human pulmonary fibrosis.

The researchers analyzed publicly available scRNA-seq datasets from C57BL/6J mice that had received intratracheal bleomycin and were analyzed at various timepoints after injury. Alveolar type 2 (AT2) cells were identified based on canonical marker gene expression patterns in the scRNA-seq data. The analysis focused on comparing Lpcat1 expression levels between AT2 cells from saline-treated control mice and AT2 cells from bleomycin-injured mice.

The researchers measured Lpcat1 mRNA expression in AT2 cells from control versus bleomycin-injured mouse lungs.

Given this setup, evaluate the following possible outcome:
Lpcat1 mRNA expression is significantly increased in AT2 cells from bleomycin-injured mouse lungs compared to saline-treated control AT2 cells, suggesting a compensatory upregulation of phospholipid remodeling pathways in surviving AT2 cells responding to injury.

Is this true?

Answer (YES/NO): NO